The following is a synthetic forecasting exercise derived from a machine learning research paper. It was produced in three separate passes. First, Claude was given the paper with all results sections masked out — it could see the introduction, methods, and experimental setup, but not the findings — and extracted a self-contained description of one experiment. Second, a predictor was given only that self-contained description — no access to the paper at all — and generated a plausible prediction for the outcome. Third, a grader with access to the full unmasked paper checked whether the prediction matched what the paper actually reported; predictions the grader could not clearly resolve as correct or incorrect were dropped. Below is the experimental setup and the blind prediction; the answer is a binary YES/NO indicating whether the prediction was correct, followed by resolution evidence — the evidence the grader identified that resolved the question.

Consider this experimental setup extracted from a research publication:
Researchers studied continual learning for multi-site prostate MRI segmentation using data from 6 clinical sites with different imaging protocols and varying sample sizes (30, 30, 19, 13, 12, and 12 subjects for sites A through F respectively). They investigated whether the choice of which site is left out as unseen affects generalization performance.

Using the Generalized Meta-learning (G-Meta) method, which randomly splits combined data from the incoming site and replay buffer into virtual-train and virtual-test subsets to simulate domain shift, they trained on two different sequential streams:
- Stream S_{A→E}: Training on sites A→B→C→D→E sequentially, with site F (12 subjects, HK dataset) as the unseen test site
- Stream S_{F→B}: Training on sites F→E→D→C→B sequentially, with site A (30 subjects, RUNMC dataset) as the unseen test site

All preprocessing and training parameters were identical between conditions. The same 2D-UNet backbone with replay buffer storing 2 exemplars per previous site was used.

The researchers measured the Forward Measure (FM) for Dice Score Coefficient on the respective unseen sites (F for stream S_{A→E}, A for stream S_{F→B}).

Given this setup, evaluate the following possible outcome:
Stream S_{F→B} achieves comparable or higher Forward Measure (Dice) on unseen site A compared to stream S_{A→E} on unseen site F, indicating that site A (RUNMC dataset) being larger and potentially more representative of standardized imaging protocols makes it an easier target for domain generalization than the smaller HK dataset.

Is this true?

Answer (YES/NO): NO